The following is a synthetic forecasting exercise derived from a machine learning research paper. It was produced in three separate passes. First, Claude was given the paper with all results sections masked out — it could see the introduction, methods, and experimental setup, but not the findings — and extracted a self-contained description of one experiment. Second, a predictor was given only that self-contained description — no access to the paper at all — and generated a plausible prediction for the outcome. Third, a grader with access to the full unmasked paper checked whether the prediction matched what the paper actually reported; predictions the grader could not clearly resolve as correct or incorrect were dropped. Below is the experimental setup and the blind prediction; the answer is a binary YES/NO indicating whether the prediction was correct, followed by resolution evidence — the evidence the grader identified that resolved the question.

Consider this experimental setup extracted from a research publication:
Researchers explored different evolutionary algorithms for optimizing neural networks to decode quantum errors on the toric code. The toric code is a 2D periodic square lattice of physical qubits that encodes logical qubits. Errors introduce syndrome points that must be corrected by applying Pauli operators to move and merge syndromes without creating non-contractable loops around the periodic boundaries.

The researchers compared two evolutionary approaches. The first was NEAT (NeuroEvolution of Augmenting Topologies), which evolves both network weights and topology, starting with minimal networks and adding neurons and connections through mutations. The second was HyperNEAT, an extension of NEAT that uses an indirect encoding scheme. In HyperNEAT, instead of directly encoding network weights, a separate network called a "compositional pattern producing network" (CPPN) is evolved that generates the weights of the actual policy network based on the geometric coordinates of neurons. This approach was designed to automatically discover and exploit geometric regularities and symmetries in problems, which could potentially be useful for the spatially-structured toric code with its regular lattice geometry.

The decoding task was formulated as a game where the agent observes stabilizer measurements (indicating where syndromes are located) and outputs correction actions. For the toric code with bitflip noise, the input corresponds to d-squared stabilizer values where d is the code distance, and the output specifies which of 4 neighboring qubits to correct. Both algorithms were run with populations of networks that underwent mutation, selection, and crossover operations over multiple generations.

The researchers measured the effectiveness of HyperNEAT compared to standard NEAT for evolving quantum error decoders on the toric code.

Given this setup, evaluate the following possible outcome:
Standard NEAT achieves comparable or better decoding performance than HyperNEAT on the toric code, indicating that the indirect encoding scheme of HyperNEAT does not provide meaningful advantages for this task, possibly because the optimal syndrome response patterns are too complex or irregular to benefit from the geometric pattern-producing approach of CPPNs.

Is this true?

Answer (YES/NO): YES